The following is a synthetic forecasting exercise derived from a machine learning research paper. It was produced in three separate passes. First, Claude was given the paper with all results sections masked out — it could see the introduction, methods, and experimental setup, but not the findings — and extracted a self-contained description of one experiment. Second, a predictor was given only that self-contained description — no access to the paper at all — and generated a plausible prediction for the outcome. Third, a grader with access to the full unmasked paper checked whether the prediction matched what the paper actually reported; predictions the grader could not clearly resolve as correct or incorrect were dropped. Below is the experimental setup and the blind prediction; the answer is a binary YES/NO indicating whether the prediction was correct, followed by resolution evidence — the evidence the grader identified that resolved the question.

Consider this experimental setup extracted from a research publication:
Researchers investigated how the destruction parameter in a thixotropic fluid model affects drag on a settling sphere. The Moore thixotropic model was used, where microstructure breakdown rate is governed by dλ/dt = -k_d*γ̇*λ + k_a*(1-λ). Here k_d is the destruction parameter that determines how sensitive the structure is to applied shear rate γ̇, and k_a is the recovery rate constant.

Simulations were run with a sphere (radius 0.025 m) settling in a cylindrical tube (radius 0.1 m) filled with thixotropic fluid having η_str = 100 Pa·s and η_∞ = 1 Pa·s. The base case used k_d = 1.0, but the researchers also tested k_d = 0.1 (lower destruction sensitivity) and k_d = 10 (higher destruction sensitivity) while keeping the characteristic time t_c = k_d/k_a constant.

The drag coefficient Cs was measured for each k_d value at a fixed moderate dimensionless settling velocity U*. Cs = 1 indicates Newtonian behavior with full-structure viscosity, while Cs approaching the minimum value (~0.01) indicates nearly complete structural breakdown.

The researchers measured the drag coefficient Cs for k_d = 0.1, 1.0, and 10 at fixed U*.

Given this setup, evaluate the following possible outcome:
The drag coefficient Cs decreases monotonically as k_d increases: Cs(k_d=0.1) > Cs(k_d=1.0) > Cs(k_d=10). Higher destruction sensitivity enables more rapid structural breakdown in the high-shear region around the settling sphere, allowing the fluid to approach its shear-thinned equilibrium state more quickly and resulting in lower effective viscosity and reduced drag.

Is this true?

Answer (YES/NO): YES